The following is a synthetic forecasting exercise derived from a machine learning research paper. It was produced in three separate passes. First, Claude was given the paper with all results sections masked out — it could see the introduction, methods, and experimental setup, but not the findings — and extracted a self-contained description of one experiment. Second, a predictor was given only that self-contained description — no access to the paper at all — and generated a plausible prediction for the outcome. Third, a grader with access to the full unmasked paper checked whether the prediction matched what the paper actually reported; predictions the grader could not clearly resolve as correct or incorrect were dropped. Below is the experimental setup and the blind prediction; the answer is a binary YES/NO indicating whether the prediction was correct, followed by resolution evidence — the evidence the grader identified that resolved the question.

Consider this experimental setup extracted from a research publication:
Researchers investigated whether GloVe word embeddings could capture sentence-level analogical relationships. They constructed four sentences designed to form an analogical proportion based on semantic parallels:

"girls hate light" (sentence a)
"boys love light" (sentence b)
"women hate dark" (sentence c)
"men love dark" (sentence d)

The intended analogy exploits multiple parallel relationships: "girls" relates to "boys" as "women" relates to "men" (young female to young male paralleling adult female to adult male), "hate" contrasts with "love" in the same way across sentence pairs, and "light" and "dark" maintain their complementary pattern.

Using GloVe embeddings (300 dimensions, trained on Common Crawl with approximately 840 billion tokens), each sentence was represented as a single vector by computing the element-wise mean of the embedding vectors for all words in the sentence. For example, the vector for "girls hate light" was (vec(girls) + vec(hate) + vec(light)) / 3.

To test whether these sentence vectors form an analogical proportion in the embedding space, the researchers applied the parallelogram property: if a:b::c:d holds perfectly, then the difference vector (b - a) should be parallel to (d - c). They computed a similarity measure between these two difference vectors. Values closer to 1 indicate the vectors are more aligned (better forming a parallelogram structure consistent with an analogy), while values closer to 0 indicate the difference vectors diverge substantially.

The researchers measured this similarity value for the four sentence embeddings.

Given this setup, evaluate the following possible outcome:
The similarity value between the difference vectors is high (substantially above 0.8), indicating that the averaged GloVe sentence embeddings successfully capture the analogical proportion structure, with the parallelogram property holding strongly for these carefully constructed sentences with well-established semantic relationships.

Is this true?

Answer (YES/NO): NO